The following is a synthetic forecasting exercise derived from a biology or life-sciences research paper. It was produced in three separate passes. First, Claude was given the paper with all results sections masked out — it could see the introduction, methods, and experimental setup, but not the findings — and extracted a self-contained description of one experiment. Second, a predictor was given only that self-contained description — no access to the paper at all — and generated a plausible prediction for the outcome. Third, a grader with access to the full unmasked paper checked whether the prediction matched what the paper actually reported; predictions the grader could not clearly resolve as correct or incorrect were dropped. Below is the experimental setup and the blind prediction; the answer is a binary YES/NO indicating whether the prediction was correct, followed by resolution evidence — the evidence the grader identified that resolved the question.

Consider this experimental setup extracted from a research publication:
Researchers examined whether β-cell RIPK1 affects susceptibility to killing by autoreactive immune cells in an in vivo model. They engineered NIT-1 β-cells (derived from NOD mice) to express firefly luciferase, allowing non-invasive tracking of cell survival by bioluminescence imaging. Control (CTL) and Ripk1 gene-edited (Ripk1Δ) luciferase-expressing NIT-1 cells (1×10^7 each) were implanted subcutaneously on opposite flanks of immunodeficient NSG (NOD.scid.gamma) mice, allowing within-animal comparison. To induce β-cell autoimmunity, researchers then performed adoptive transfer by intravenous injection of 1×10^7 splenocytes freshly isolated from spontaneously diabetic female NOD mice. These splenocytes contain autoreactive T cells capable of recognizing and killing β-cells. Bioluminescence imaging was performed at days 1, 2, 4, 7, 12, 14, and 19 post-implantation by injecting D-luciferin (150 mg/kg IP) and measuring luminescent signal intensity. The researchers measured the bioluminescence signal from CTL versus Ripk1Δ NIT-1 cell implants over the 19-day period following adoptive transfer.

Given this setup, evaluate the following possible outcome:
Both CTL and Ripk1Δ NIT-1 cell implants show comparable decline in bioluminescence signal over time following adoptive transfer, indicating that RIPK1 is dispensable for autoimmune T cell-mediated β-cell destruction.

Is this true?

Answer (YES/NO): NO